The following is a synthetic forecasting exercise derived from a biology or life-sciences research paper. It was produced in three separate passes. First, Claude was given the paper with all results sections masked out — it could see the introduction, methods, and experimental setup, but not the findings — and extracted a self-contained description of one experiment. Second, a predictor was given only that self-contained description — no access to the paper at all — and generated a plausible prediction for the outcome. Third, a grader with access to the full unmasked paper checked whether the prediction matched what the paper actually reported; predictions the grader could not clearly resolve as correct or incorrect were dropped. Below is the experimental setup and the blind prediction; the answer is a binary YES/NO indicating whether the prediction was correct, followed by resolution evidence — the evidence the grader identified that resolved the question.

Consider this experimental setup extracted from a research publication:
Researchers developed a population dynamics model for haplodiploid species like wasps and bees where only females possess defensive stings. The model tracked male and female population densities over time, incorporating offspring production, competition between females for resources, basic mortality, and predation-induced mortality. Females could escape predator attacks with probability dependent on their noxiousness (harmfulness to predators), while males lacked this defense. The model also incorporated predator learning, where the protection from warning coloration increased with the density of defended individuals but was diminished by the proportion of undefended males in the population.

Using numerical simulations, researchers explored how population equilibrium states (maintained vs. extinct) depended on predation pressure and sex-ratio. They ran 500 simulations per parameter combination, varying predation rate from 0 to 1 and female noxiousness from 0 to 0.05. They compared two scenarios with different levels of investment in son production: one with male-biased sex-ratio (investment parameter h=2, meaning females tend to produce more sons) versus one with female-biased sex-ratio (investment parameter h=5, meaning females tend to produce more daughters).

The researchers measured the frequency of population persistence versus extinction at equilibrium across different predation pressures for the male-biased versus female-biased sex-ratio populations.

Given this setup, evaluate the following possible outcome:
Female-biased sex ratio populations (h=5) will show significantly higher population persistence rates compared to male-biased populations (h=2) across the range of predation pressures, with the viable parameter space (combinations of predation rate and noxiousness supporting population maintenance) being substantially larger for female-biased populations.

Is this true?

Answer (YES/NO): YES